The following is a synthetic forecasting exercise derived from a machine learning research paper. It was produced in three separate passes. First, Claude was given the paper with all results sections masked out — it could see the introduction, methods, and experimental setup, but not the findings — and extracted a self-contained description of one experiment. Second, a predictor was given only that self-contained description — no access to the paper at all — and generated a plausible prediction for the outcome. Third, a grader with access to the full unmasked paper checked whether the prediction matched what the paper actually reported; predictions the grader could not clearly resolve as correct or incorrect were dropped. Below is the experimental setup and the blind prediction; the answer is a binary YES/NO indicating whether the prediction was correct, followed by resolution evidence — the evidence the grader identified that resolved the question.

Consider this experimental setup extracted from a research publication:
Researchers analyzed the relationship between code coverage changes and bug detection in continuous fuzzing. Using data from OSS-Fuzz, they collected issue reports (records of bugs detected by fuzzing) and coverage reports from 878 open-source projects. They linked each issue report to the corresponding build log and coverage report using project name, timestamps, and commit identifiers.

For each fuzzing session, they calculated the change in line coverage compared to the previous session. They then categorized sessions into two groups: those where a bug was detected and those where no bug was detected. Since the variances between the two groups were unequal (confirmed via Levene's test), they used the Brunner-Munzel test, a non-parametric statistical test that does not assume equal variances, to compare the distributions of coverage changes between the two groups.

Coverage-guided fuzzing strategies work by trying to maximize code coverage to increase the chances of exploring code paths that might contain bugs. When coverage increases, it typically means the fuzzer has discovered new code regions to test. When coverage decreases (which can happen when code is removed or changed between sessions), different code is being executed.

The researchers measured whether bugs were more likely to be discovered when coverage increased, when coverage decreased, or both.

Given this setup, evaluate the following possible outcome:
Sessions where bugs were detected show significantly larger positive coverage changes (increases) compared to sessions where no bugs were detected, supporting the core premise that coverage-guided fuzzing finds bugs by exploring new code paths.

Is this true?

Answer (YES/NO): NO